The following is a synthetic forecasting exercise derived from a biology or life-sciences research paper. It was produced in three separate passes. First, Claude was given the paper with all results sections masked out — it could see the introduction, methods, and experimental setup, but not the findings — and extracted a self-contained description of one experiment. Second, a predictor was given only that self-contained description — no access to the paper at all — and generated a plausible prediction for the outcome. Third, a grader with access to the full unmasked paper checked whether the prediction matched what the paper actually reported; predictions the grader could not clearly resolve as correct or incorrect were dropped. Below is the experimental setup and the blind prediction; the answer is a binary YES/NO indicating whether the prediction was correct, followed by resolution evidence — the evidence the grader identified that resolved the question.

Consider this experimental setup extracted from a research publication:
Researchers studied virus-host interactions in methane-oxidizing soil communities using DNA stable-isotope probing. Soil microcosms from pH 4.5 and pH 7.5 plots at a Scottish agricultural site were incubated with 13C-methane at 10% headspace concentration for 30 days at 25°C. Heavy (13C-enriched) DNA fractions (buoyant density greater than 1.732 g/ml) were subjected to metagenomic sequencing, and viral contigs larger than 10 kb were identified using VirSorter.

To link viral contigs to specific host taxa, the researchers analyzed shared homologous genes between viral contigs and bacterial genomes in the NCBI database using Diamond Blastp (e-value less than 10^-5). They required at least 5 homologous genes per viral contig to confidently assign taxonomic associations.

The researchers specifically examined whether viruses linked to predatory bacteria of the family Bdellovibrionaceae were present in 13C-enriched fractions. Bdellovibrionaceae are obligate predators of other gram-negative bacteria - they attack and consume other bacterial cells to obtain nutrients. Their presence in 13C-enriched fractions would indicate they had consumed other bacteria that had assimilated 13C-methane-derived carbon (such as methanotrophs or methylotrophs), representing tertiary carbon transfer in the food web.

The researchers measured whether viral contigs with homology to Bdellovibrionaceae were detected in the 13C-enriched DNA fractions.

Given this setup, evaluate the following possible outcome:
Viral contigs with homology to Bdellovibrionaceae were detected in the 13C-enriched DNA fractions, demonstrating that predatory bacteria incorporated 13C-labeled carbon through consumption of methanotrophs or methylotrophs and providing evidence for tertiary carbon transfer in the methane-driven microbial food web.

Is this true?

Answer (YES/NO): YES